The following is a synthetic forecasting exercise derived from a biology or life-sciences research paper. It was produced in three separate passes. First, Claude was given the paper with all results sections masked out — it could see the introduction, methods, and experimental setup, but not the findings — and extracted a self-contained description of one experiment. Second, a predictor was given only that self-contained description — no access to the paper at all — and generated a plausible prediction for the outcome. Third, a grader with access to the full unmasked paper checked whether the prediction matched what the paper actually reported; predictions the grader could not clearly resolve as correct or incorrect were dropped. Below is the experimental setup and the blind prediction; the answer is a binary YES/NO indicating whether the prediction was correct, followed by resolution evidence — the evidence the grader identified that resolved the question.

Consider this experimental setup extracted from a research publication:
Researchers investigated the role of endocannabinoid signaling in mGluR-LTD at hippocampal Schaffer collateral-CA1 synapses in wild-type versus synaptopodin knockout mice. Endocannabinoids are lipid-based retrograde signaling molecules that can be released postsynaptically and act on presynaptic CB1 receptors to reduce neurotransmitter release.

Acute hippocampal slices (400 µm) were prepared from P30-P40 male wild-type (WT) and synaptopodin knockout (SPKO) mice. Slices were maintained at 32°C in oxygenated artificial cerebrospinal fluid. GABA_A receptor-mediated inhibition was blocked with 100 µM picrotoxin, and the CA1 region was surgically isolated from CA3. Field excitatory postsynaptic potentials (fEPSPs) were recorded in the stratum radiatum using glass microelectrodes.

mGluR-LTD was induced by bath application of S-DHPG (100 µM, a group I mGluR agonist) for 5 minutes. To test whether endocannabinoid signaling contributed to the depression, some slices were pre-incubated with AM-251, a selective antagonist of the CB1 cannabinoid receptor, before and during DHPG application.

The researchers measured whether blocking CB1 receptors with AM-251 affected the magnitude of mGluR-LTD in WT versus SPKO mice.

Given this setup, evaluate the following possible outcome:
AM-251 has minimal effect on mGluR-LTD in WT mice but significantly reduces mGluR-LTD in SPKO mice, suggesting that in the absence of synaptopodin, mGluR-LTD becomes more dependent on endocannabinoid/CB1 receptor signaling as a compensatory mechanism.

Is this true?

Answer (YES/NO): YES